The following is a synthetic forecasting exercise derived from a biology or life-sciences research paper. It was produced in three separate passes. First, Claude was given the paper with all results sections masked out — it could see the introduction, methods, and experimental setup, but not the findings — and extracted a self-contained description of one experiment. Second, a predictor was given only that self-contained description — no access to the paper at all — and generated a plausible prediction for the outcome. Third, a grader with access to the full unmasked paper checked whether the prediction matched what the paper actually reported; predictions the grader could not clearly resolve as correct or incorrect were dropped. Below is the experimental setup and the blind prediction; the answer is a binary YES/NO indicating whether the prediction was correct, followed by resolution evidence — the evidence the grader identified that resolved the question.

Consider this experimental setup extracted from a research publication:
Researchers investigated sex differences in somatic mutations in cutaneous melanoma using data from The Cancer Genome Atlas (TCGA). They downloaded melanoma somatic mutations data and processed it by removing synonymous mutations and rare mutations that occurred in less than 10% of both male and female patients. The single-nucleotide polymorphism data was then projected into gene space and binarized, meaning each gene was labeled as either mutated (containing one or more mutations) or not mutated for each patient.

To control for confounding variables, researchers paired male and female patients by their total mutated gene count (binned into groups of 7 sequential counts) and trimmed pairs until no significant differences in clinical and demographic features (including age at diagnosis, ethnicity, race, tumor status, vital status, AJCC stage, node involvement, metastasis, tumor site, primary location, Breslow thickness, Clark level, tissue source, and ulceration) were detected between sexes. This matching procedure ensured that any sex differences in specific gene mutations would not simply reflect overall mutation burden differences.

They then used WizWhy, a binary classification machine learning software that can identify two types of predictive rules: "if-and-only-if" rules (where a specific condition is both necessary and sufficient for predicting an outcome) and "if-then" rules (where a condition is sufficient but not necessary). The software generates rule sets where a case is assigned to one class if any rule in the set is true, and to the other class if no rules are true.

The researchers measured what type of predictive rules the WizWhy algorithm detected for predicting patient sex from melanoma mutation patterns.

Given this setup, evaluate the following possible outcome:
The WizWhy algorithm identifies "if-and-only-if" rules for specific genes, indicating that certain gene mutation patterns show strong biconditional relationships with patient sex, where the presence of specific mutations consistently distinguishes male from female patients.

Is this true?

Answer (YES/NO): NO